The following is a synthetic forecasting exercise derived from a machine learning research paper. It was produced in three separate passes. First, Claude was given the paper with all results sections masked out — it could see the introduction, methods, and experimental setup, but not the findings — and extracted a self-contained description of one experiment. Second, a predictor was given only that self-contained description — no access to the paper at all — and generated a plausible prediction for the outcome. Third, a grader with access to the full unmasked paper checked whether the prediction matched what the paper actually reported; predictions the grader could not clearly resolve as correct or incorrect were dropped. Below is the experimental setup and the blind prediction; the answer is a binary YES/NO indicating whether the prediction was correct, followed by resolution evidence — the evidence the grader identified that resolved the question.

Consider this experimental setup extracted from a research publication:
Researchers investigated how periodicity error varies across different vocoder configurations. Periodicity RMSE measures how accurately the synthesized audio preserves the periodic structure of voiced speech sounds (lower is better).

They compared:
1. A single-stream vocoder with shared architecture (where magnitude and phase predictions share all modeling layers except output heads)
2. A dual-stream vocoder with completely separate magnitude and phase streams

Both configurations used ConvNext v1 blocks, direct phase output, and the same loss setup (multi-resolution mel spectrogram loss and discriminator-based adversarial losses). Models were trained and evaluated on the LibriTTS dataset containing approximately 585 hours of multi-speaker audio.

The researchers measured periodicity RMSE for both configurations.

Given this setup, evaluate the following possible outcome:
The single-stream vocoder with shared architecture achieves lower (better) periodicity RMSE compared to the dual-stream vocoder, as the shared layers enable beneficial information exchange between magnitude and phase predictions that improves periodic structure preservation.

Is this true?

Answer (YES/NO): YES